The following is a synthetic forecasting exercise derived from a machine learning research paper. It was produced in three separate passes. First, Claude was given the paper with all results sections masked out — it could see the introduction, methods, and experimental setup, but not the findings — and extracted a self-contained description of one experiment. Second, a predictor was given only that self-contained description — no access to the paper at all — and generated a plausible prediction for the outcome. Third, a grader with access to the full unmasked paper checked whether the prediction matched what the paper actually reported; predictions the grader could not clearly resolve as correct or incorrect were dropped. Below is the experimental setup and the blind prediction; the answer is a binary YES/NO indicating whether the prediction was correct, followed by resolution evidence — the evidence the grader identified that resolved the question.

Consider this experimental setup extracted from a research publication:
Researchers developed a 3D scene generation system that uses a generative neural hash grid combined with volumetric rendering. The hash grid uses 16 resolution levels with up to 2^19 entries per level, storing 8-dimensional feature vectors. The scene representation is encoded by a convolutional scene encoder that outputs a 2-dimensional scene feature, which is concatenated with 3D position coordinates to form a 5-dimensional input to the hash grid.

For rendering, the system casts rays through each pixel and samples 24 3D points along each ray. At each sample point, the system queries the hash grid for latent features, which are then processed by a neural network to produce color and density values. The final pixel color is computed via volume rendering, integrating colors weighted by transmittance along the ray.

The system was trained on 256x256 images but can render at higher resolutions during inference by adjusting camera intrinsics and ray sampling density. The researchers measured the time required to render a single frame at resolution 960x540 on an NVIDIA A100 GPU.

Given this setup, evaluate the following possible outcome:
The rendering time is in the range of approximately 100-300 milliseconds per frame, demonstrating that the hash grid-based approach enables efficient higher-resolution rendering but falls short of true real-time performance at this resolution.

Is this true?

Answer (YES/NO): NO